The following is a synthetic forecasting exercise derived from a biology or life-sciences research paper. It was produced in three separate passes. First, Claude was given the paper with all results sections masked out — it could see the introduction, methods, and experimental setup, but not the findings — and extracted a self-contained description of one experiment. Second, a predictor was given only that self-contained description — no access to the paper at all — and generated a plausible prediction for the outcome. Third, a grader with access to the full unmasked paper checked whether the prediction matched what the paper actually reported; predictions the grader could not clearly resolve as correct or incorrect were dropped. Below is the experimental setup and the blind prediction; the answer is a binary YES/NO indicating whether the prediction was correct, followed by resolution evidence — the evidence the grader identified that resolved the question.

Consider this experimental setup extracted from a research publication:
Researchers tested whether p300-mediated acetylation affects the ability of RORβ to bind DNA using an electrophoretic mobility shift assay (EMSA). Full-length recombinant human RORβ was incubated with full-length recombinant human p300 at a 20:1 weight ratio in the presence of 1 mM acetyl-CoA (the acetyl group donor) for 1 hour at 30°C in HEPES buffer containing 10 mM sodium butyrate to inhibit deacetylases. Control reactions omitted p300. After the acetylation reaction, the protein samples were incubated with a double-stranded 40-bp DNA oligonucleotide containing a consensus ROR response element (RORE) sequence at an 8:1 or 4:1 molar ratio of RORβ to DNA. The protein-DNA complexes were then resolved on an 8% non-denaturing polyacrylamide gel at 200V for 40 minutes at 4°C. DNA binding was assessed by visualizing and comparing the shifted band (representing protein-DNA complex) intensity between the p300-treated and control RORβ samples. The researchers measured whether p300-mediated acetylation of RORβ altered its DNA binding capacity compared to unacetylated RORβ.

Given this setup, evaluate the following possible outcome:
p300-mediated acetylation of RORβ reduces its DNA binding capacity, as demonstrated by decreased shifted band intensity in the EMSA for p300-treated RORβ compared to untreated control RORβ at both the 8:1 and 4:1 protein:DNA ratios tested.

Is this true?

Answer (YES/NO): NO